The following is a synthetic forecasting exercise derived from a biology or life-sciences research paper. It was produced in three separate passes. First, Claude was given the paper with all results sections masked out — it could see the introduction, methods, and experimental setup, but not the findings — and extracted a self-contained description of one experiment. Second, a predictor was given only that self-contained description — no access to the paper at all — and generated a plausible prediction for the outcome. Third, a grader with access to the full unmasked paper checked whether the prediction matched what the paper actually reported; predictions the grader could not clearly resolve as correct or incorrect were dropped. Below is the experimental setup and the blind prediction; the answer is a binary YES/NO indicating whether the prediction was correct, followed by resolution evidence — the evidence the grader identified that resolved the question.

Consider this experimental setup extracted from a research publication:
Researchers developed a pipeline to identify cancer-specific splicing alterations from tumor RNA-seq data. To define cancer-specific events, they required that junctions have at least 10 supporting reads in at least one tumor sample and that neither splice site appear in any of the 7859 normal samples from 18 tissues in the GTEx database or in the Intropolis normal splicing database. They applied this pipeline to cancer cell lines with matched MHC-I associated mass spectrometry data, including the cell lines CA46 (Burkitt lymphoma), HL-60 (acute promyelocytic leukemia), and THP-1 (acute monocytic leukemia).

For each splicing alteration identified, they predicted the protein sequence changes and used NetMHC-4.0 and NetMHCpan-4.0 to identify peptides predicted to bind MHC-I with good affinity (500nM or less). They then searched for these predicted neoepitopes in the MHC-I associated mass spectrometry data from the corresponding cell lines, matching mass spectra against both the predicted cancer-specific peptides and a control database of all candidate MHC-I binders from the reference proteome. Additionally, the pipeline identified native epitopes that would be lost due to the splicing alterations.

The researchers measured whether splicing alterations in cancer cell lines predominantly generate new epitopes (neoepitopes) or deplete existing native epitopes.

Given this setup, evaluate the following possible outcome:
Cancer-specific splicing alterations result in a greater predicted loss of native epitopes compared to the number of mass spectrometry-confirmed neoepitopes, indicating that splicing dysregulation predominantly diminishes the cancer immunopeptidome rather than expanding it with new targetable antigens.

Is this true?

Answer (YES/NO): YES